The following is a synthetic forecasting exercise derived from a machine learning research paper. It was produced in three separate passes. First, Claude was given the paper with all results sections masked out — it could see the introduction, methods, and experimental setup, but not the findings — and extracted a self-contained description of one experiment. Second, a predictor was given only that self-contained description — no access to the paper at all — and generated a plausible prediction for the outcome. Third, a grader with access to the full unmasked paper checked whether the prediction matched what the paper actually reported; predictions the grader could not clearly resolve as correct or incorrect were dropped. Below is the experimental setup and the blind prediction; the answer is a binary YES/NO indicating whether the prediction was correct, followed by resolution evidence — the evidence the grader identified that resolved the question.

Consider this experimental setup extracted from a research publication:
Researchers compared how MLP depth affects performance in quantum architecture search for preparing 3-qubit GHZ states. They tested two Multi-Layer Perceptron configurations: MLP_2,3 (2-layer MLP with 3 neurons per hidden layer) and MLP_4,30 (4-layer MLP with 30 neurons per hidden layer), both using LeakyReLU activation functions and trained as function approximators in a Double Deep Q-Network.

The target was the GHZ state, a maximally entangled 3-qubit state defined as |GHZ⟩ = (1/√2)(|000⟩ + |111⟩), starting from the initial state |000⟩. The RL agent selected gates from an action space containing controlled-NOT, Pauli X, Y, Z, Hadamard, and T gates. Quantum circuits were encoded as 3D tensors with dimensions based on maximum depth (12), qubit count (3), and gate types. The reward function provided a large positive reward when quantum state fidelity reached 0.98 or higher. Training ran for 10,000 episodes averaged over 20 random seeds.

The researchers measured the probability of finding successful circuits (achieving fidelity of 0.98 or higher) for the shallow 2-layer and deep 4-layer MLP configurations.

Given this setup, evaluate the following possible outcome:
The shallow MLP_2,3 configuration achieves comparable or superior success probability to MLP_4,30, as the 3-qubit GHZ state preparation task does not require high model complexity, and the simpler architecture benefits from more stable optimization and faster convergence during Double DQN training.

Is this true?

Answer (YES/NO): YES